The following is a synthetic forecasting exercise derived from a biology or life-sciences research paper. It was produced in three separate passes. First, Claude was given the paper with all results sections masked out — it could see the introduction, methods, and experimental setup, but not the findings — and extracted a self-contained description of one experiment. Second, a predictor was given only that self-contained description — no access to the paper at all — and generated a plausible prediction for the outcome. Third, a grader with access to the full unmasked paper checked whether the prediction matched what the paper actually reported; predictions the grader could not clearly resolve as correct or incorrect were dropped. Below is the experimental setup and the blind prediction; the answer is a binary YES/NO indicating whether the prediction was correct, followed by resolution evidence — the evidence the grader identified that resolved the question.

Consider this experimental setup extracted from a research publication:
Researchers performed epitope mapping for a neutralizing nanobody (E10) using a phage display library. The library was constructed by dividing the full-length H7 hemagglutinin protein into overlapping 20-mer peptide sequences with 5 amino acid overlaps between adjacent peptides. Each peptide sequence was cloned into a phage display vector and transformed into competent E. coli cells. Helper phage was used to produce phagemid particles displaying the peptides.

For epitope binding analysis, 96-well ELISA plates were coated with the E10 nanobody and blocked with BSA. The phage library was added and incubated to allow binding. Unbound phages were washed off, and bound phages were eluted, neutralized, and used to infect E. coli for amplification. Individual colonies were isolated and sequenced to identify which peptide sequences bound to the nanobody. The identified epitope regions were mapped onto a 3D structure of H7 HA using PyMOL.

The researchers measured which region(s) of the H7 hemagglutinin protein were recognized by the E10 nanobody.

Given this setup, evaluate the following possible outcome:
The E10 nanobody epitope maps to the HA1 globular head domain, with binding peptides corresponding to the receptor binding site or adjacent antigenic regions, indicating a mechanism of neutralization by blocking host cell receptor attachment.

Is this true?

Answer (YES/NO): NO